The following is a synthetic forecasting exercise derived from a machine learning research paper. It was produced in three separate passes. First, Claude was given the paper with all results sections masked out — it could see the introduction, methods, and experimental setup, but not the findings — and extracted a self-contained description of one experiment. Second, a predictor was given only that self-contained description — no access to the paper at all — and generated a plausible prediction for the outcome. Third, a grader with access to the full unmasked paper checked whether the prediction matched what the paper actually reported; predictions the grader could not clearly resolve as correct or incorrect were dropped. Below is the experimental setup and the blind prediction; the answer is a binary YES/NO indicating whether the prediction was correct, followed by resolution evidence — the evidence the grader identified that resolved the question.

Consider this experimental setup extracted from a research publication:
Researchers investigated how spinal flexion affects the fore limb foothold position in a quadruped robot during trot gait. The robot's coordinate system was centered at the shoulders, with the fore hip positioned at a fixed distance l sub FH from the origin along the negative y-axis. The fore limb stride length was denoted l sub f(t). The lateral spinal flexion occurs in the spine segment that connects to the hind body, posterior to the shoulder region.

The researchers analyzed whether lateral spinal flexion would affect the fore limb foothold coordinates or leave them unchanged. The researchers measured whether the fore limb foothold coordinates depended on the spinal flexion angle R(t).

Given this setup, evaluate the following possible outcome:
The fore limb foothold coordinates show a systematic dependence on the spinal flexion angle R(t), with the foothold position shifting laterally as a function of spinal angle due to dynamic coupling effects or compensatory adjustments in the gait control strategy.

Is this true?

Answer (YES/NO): NO